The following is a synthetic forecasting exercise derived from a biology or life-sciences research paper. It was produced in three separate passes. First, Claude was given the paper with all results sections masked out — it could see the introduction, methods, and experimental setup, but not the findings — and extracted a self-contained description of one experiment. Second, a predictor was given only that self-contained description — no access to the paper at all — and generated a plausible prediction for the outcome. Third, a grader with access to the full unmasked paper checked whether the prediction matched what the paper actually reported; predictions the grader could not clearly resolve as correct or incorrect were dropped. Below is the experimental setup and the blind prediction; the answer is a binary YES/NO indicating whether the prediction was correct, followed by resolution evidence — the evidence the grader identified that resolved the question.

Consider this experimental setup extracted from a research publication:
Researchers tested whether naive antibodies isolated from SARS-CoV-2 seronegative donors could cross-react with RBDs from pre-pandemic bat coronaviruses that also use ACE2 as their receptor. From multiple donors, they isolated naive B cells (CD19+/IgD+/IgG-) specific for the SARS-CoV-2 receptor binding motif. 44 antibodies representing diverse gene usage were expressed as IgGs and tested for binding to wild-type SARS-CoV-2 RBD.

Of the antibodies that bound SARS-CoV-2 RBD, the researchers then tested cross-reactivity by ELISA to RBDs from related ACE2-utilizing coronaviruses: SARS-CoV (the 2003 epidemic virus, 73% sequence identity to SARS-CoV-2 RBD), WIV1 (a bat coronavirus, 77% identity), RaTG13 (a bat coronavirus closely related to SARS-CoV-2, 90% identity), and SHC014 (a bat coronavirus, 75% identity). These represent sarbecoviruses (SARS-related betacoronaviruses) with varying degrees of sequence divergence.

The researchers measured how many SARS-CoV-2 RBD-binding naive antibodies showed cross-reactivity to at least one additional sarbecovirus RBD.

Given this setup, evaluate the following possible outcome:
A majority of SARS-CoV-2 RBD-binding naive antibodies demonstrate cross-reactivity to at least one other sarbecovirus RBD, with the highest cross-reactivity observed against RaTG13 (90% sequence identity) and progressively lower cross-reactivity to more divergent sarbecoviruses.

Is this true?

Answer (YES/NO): NO